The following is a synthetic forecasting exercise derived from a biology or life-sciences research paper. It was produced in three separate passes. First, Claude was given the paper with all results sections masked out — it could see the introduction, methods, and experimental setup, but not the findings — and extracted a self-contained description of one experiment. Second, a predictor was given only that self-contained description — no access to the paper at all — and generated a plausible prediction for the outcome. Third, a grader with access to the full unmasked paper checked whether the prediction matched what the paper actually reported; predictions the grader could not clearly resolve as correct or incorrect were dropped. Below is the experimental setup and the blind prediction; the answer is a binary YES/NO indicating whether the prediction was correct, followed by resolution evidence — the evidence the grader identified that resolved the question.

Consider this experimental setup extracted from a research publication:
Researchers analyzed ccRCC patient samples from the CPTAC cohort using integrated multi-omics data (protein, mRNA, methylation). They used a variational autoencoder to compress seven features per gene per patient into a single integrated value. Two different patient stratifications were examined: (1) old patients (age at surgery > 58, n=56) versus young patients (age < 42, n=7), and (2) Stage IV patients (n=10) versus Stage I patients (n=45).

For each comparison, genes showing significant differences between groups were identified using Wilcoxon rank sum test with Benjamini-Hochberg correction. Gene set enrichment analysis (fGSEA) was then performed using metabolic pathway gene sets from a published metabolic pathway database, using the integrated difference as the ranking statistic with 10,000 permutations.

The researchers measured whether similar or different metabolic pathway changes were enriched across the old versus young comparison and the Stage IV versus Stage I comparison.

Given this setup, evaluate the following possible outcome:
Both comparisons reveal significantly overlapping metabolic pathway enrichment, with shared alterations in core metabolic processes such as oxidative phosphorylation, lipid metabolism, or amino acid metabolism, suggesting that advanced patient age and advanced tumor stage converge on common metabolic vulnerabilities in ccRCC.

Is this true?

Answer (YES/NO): NO